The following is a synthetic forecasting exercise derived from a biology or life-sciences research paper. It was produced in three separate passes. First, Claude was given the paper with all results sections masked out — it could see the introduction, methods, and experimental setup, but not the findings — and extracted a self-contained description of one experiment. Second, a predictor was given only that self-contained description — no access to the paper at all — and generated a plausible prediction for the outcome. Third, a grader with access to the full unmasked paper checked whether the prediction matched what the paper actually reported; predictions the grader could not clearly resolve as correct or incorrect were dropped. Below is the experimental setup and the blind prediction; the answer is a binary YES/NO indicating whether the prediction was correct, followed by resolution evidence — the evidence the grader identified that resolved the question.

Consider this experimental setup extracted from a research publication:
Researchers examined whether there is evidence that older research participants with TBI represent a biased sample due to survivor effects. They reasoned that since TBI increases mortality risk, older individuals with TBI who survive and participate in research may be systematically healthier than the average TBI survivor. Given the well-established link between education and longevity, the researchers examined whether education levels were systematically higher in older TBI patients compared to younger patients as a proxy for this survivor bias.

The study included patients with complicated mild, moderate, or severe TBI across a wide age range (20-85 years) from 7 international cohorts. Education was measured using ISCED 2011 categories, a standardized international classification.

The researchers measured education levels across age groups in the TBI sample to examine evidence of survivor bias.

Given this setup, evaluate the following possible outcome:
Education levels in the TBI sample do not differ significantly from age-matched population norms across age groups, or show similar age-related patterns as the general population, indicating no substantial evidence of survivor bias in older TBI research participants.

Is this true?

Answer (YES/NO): NO